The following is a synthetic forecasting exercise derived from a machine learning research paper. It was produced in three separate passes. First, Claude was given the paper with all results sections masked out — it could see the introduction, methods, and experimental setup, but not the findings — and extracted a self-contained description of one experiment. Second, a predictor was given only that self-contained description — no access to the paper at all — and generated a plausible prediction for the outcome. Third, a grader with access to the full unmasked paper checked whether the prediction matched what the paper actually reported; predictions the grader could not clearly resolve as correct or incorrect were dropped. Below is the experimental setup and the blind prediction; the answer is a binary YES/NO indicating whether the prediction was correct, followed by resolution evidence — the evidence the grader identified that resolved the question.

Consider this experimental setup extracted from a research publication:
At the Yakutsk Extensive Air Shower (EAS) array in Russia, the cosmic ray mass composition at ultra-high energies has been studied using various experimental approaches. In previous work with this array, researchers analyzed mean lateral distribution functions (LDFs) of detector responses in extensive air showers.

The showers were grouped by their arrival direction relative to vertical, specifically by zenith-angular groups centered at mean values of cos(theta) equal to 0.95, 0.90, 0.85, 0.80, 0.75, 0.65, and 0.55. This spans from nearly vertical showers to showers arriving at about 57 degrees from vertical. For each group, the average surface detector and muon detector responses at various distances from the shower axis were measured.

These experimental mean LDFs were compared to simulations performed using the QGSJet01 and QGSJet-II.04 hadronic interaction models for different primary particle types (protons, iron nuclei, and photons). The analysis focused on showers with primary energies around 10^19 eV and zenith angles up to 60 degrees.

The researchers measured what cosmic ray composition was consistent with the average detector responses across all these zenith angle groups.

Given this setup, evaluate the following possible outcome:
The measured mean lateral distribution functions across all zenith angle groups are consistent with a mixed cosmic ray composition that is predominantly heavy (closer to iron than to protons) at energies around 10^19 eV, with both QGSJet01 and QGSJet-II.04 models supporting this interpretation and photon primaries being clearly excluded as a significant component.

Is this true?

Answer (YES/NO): NO